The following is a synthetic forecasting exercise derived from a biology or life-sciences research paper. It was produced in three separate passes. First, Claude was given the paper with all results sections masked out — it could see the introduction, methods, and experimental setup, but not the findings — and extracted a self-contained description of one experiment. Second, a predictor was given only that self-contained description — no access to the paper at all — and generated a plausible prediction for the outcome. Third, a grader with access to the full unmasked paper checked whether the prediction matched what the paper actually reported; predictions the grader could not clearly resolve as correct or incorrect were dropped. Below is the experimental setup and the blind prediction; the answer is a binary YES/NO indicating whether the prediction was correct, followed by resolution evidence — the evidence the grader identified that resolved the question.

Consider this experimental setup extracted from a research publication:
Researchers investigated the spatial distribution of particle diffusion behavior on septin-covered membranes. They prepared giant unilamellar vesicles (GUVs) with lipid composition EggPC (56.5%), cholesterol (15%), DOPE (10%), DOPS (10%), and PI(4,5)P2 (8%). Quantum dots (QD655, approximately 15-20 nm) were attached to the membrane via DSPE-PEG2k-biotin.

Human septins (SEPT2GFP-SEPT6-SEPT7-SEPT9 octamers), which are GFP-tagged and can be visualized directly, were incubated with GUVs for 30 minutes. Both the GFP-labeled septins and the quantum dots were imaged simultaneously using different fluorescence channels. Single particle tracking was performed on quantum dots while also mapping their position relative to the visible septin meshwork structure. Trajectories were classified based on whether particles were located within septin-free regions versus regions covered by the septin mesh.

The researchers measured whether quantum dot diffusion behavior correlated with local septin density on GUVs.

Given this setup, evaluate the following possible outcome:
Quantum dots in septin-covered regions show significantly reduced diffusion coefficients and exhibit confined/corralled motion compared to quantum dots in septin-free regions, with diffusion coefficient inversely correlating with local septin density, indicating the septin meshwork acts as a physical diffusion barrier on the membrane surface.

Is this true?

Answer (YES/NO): NO